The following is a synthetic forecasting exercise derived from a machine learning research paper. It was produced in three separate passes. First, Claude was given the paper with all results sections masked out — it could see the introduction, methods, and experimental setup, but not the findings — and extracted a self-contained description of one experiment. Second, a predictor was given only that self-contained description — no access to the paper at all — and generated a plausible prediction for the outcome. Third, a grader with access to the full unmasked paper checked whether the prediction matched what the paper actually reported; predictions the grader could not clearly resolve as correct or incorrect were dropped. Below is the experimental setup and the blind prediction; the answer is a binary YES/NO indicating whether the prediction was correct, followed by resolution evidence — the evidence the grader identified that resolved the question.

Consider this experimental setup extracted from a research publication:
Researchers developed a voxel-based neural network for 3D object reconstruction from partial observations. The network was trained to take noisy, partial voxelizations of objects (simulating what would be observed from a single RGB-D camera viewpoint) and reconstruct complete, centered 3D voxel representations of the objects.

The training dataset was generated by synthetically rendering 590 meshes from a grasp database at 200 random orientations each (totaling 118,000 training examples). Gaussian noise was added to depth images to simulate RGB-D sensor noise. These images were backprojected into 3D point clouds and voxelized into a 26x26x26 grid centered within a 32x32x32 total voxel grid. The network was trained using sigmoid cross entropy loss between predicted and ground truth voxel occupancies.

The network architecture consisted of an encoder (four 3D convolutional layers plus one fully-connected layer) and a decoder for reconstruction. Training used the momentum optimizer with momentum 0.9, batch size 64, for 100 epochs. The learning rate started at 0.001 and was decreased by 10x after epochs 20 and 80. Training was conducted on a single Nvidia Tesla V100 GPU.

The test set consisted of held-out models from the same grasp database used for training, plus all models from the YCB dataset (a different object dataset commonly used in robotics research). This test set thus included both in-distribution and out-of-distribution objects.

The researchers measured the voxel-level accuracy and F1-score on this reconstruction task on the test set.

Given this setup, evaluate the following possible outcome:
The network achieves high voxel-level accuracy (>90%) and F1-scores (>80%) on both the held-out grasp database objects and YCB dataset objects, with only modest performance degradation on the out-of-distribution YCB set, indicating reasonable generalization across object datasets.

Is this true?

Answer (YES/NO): NO